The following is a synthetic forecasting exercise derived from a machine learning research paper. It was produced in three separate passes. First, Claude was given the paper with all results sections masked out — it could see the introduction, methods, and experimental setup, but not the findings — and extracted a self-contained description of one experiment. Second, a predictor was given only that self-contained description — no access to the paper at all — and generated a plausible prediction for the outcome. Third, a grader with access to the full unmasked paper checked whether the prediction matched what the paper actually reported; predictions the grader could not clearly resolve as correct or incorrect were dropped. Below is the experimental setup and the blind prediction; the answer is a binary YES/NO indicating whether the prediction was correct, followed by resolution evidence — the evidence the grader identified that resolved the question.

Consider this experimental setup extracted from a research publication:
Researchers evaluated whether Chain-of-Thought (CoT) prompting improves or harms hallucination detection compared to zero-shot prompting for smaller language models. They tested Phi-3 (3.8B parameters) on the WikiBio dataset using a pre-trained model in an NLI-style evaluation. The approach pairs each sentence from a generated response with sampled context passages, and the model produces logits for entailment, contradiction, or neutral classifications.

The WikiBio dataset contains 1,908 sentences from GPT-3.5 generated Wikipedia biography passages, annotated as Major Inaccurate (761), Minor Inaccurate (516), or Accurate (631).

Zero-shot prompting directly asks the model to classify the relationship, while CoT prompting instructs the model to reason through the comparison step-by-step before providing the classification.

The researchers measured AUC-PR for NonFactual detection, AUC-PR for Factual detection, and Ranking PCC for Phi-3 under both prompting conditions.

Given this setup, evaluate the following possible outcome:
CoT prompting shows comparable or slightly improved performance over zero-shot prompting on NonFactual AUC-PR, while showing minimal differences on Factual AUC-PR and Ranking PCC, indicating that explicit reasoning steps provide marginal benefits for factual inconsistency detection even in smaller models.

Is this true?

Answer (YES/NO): NO